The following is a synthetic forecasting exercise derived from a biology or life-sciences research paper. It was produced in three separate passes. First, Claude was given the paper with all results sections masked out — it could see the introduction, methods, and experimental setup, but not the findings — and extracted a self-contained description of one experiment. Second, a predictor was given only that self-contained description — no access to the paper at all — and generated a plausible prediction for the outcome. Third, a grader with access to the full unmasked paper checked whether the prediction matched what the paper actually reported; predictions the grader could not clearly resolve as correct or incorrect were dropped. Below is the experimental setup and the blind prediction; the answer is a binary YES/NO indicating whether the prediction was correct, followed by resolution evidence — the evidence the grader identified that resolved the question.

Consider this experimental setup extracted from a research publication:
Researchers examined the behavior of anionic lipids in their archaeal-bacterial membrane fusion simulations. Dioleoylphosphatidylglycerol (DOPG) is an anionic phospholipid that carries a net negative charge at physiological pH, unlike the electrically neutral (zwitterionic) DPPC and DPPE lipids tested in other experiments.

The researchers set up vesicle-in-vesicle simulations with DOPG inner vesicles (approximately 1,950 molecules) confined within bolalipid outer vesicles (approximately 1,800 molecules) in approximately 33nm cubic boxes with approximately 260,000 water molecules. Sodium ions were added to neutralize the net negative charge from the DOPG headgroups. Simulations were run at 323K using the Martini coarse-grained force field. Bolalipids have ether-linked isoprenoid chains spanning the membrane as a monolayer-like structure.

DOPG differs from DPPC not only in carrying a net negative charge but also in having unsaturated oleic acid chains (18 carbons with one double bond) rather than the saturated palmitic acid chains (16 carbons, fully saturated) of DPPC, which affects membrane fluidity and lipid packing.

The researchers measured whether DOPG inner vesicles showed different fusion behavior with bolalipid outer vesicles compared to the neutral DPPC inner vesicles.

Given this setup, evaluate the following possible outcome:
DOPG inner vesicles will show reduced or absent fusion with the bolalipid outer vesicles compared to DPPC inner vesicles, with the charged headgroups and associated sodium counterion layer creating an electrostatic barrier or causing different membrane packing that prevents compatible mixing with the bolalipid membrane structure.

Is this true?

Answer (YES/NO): NO